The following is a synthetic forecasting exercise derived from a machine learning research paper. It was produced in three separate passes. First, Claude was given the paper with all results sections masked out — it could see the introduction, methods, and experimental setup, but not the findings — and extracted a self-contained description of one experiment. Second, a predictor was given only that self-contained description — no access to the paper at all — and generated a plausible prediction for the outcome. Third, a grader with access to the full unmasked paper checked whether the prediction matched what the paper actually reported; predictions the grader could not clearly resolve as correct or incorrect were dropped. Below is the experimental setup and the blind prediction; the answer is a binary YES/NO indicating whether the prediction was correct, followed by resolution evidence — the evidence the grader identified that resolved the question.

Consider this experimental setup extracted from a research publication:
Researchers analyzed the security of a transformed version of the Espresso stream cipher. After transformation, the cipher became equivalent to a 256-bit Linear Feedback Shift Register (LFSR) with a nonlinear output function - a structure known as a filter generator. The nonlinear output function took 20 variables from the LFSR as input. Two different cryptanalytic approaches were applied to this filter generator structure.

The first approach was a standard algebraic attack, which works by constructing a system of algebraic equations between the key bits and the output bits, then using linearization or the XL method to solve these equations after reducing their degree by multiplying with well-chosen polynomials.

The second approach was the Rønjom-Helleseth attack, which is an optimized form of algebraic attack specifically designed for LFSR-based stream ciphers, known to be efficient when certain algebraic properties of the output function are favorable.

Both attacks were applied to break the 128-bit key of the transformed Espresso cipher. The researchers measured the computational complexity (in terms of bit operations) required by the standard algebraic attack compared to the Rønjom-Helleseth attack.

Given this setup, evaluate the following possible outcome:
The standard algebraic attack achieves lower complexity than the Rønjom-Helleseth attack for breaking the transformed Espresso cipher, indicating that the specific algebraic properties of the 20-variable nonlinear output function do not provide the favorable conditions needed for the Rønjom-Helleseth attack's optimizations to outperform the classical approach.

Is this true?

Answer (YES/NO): NO